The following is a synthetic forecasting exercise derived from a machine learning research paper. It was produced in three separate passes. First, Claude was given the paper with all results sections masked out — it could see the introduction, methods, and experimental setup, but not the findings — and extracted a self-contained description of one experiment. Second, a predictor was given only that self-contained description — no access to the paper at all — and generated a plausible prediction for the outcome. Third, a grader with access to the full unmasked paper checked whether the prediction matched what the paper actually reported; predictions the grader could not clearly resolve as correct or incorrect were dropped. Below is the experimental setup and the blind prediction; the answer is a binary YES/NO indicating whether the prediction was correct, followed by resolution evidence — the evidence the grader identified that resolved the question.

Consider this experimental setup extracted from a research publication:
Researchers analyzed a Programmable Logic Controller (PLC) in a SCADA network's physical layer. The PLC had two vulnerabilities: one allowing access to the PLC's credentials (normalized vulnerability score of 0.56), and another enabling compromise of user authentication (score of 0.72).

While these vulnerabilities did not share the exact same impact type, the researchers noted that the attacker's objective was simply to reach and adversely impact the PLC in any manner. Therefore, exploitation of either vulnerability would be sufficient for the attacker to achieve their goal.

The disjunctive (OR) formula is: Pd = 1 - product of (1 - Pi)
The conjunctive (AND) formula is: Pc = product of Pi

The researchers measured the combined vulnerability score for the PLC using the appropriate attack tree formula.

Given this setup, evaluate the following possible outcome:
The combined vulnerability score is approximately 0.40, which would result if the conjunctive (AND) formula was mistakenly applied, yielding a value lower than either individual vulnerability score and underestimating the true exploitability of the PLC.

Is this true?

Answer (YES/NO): NO